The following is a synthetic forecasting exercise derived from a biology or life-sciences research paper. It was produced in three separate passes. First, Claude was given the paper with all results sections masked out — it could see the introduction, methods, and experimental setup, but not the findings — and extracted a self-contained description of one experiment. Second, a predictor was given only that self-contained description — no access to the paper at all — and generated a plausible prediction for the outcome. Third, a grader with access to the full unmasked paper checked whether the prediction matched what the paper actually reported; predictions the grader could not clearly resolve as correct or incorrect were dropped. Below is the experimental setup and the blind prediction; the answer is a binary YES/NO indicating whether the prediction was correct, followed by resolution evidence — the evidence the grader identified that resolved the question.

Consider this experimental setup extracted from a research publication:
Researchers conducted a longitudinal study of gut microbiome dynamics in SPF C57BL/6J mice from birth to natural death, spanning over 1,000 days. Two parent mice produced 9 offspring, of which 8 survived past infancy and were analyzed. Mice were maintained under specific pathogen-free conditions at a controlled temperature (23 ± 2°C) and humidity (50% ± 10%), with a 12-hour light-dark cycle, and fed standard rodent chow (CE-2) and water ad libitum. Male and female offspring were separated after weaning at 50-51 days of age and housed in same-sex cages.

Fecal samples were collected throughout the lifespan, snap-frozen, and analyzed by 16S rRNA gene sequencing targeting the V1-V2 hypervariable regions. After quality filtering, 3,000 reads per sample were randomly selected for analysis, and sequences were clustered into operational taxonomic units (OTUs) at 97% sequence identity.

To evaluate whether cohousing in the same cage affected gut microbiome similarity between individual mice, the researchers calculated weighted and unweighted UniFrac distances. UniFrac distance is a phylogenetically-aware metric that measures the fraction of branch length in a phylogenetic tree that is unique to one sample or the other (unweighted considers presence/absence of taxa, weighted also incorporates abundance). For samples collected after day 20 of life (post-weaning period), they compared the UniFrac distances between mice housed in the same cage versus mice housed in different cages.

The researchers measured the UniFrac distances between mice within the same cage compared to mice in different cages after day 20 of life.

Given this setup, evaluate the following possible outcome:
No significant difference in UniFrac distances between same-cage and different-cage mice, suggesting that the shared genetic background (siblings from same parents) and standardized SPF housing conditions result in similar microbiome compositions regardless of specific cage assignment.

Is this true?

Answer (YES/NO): NO